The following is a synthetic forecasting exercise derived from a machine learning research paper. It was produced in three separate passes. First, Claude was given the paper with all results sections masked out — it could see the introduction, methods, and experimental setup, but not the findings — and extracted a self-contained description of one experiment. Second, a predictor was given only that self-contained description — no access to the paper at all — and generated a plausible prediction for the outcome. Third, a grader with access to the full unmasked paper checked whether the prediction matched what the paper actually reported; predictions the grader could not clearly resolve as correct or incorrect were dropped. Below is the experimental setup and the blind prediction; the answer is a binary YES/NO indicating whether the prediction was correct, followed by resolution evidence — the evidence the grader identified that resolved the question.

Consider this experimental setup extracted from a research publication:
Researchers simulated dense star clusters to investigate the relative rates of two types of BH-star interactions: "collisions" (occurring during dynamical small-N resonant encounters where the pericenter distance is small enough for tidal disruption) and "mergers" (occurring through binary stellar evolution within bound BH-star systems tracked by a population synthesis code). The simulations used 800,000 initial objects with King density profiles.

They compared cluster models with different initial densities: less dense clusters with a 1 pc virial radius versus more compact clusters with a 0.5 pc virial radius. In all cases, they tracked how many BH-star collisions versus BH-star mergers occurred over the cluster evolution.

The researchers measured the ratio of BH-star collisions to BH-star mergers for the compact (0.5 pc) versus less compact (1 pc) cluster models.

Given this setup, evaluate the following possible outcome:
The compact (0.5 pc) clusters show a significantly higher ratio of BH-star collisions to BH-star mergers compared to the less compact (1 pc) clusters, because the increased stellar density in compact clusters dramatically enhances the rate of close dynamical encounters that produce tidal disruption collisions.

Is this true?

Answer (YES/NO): YES